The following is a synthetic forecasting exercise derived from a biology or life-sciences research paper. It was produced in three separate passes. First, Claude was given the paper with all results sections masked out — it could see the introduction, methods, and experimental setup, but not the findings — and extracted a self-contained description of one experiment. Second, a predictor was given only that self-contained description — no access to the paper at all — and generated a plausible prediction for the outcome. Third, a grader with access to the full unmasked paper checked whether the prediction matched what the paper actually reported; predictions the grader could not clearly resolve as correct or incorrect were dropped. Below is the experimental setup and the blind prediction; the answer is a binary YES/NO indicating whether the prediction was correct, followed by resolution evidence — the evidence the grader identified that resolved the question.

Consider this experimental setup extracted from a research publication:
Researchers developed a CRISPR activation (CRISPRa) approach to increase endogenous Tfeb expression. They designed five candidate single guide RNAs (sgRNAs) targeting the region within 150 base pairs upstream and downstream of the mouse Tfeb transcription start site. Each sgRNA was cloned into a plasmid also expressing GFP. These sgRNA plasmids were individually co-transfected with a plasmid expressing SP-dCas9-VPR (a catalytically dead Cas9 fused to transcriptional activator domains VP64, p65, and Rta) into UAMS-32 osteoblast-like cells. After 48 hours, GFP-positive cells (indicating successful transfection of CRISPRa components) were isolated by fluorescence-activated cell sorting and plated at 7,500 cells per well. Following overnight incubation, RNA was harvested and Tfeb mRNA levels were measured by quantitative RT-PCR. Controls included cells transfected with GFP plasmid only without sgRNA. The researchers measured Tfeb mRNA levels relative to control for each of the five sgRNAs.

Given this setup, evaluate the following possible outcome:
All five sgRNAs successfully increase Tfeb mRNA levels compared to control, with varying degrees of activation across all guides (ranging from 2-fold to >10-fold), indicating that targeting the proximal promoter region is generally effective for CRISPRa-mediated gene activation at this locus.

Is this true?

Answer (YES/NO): NO